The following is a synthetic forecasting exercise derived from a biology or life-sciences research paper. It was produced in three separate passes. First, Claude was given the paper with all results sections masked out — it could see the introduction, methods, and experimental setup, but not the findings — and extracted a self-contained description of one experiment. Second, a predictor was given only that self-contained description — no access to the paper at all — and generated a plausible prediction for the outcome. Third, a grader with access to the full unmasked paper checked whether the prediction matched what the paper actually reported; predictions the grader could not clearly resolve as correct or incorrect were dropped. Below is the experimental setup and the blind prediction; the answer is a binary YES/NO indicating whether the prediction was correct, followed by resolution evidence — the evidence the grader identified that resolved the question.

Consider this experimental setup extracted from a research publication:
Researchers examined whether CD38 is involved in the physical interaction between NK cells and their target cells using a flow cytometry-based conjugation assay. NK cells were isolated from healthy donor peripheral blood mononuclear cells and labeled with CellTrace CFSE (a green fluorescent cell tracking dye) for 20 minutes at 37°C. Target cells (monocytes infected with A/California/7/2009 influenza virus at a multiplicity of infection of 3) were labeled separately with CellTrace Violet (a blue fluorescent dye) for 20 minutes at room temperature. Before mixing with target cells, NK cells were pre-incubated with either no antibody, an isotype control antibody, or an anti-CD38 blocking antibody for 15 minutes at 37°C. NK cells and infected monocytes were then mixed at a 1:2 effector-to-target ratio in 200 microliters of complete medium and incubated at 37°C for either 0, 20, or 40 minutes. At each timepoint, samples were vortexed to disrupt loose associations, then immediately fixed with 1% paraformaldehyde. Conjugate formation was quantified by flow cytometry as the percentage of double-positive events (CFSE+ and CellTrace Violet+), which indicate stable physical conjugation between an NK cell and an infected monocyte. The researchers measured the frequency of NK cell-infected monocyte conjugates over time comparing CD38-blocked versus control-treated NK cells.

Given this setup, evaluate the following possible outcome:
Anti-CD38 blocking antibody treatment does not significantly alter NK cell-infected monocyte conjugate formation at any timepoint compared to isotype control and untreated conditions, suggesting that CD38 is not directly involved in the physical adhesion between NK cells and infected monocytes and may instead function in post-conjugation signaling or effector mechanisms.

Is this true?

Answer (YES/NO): NO